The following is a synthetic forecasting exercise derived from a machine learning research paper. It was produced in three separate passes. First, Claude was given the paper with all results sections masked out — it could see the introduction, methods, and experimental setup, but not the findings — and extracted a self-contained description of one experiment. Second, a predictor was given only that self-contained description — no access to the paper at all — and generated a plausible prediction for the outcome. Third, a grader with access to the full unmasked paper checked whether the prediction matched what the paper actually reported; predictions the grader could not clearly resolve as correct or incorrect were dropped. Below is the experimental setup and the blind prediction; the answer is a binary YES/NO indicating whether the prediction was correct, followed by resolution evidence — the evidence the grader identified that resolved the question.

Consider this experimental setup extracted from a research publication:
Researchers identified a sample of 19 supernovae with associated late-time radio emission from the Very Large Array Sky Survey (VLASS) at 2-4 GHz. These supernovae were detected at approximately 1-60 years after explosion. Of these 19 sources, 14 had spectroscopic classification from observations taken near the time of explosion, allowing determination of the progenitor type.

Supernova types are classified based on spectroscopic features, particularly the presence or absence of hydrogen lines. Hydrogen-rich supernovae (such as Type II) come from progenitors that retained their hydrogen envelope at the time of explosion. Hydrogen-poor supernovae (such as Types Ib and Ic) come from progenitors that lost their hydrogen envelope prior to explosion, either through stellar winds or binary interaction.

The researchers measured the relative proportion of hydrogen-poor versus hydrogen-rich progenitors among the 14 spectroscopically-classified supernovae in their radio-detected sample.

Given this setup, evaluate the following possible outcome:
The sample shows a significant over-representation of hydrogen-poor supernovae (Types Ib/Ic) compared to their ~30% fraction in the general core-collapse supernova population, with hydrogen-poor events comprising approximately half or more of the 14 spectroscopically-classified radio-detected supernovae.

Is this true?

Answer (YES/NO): YES